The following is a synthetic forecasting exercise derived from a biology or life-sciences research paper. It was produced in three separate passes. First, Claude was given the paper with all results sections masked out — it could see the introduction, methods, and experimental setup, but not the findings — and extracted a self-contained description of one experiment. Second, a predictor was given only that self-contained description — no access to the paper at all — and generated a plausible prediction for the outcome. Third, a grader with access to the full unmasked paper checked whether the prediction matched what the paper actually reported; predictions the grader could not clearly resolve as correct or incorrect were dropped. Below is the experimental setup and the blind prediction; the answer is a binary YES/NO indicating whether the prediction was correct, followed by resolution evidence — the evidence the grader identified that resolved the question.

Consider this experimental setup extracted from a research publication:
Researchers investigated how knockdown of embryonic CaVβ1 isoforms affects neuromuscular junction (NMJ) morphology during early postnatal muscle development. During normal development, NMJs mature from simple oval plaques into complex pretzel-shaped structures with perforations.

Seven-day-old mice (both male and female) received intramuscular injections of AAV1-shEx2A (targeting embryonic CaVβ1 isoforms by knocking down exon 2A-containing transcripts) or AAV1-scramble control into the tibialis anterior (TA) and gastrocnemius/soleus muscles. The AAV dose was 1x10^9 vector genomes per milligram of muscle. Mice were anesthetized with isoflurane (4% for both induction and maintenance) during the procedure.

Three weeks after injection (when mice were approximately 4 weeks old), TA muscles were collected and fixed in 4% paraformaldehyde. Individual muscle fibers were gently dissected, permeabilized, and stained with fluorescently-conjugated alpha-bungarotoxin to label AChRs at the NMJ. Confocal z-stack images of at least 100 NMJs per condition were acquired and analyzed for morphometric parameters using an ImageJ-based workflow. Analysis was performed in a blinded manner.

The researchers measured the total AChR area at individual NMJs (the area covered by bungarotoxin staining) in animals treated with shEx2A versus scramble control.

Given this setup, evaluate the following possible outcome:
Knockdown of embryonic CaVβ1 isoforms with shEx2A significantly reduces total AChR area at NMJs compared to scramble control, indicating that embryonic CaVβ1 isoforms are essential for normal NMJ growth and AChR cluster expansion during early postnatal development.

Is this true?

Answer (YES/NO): YES